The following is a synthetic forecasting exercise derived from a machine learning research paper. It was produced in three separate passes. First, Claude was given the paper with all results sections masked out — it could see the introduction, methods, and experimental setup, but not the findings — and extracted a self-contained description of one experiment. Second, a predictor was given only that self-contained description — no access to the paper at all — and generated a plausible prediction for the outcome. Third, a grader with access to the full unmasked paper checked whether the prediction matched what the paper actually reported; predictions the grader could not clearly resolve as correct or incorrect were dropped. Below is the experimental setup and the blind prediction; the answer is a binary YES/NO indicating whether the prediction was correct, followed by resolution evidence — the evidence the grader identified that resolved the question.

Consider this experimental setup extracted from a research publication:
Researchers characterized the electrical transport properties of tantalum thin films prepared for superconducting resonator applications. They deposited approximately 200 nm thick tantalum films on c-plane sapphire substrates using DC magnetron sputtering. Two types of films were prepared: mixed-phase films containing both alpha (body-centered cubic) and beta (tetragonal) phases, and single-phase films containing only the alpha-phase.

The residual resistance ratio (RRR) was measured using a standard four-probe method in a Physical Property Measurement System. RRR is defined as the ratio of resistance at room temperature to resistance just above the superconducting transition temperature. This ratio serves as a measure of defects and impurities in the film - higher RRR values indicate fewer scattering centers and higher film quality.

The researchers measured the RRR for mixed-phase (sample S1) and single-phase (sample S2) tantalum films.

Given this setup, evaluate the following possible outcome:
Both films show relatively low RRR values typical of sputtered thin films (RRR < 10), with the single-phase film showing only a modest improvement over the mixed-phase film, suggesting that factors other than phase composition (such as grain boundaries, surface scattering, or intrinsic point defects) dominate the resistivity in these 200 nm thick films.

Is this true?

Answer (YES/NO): NO